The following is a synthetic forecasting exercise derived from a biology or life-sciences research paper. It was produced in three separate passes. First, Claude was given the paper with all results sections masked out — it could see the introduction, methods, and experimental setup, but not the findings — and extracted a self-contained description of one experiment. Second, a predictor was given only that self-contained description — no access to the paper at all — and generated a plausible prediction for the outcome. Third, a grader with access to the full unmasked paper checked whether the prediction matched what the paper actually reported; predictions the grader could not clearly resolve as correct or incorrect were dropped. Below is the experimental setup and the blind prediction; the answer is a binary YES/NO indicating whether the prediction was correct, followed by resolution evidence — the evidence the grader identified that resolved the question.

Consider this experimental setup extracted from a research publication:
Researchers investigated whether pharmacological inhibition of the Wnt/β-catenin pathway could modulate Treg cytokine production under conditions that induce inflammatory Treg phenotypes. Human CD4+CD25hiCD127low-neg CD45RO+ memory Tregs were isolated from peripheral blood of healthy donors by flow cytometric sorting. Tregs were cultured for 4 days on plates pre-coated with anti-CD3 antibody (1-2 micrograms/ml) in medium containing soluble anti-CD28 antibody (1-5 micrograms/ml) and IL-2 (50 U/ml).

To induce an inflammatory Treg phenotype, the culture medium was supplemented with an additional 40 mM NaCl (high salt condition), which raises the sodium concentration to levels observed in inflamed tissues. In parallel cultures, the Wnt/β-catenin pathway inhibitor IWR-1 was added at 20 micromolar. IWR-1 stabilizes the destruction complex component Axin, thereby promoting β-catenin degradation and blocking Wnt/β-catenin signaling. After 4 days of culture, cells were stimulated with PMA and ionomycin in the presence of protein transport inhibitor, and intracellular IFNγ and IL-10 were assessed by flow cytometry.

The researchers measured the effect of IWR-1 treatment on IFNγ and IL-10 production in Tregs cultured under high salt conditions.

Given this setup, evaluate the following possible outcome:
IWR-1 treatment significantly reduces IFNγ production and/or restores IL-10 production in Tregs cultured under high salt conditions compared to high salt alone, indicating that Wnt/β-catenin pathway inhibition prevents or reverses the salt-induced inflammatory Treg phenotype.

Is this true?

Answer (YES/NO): YES